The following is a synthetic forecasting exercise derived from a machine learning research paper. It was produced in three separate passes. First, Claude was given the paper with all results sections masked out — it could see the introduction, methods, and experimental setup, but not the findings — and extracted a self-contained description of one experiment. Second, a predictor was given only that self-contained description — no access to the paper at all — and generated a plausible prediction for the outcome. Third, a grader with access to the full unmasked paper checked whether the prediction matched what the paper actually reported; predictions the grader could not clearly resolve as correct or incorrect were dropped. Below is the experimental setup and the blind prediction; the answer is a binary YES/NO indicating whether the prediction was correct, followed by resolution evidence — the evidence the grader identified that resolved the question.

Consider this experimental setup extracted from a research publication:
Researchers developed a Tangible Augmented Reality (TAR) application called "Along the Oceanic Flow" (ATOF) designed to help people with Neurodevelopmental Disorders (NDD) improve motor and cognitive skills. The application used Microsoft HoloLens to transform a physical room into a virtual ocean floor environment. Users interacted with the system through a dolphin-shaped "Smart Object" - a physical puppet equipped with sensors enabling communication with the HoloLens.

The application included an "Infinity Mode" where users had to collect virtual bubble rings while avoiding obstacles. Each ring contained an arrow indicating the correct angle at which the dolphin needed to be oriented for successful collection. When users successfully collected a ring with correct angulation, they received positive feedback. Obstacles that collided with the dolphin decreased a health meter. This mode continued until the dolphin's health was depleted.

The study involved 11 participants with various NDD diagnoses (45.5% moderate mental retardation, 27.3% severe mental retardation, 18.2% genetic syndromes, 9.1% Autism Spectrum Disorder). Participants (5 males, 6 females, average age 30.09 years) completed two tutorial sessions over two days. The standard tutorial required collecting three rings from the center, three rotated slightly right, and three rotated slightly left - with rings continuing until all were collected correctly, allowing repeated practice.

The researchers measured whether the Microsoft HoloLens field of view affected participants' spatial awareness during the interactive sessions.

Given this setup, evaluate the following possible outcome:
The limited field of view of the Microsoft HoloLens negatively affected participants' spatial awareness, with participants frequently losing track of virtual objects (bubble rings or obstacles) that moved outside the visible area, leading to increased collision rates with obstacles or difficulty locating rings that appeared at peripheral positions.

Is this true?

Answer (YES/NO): NO